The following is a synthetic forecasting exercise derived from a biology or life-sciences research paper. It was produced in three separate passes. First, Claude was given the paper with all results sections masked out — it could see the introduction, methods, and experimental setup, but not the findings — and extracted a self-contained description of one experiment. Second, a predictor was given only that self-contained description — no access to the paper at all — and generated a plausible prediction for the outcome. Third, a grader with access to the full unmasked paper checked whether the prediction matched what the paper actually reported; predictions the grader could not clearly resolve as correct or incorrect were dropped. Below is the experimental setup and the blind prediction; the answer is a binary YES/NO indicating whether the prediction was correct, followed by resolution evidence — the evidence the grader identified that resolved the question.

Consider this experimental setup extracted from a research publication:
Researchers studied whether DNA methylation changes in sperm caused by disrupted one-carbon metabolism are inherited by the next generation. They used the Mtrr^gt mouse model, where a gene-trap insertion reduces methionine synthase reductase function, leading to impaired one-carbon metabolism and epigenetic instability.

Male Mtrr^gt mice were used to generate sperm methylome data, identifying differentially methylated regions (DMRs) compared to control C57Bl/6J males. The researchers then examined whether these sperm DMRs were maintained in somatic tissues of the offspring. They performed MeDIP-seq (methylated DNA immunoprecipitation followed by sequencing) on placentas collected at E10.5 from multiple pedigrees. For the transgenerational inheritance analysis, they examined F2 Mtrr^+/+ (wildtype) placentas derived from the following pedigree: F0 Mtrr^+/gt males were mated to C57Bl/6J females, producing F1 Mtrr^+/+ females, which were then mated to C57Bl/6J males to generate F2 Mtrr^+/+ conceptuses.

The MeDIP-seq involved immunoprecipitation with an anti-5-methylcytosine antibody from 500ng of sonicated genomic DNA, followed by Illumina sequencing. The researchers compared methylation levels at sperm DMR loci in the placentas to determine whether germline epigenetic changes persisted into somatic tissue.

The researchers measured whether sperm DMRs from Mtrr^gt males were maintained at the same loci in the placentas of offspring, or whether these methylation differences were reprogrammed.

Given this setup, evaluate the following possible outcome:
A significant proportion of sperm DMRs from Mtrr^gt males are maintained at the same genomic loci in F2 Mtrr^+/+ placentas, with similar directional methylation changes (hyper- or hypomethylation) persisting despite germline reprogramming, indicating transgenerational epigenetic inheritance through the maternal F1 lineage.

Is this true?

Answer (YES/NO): NO